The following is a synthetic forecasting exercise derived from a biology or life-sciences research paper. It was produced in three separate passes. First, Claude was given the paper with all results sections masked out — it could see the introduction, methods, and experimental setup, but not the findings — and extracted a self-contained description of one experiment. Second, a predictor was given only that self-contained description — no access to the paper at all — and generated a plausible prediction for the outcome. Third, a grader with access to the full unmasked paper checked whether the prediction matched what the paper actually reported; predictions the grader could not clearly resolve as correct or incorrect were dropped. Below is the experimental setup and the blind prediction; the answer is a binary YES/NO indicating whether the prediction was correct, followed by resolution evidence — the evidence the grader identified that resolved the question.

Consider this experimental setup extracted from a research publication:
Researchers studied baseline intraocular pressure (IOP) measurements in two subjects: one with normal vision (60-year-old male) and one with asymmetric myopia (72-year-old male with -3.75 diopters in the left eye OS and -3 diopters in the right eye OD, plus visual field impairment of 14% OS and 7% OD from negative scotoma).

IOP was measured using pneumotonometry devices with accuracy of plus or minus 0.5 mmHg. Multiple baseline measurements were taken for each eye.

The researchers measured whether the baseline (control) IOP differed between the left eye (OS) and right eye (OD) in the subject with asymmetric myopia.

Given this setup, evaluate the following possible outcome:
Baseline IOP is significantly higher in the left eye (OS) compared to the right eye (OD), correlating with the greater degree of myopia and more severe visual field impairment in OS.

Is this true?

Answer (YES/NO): NO